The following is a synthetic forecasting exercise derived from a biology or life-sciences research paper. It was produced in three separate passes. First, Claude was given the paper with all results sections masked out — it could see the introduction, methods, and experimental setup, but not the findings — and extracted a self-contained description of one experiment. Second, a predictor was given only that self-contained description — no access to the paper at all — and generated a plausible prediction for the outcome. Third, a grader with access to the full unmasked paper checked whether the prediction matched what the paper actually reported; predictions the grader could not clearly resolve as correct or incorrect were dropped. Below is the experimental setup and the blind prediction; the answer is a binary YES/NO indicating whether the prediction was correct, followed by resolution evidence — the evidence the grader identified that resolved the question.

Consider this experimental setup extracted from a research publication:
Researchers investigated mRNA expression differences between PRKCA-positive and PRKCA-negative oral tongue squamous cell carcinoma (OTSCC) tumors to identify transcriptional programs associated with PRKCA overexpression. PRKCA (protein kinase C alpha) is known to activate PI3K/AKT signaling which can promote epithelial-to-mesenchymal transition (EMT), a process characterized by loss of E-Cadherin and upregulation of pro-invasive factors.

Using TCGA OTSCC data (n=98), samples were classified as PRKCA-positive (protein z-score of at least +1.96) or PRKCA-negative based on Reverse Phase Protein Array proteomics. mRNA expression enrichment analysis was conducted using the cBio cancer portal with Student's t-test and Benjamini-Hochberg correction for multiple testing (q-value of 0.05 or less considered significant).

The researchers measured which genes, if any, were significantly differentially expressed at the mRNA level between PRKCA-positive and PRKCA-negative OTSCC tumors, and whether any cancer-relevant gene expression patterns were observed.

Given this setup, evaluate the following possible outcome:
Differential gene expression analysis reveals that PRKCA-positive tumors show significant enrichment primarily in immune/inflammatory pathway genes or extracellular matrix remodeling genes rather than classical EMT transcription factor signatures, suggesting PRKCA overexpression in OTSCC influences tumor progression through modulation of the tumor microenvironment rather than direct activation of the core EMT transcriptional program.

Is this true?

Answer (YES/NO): NO